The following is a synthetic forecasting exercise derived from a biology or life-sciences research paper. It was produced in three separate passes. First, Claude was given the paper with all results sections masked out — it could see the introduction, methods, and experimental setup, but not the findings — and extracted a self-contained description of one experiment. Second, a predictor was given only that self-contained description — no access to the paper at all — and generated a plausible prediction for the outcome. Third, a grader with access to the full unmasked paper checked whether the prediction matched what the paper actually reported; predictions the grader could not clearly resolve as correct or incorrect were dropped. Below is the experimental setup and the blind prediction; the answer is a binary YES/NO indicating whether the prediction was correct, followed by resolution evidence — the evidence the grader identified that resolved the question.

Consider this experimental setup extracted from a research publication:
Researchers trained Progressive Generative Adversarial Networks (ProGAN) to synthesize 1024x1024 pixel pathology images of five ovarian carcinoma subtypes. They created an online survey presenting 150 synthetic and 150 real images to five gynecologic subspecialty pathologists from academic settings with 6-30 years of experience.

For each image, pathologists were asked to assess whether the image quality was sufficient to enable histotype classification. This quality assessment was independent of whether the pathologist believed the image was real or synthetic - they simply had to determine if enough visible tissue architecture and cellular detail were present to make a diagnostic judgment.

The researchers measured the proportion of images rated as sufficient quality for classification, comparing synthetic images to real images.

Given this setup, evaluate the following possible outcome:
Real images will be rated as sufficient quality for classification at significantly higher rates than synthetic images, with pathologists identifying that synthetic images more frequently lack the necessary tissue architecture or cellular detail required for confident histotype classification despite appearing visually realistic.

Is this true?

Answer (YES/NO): NO